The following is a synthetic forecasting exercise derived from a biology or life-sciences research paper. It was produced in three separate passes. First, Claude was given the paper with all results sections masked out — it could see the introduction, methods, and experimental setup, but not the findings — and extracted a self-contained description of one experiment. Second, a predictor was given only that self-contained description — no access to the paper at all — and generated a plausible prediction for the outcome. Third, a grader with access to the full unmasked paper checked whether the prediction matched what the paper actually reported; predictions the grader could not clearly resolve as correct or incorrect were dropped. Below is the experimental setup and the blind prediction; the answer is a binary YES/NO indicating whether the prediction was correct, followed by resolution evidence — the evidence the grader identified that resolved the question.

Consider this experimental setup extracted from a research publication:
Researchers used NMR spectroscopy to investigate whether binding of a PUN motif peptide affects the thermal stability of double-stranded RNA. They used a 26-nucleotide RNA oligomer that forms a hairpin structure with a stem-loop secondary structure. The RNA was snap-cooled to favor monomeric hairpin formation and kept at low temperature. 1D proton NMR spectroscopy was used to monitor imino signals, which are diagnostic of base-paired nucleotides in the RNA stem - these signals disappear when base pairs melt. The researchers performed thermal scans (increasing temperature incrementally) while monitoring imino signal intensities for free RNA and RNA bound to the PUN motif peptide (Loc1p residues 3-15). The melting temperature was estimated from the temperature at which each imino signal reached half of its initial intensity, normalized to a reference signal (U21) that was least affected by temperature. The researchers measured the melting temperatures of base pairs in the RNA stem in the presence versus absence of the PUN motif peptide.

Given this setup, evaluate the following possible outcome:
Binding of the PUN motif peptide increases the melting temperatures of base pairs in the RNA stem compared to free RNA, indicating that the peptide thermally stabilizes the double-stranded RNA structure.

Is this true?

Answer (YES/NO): YES